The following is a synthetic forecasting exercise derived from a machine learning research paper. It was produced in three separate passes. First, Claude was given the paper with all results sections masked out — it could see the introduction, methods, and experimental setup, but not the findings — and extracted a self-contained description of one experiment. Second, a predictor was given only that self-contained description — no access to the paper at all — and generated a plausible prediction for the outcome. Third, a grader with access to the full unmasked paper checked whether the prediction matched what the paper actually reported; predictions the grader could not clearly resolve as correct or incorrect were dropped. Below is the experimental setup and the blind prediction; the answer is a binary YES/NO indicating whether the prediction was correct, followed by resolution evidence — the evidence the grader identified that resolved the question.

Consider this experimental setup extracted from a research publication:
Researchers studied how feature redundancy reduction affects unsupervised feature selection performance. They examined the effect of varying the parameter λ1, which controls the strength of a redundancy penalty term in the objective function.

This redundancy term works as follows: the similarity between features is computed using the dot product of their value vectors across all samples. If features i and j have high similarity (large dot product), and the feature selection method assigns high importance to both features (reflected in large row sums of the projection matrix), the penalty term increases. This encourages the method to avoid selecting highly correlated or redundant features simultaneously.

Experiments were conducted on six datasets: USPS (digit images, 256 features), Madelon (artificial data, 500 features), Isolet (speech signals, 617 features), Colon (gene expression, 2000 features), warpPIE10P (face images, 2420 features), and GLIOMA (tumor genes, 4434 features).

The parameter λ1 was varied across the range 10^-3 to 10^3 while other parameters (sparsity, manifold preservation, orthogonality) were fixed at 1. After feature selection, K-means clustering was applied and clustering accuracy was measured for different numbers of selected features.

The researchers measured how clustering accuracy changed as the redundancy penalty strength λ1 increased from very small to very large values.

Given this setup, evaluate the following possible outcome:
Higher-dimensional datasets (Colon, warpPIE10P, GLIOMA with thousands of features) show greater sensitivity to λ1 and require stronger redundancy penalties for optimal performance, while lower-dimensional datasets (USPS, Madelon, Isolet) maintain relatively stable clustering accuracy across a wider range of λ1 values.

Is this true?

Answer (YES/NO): NO